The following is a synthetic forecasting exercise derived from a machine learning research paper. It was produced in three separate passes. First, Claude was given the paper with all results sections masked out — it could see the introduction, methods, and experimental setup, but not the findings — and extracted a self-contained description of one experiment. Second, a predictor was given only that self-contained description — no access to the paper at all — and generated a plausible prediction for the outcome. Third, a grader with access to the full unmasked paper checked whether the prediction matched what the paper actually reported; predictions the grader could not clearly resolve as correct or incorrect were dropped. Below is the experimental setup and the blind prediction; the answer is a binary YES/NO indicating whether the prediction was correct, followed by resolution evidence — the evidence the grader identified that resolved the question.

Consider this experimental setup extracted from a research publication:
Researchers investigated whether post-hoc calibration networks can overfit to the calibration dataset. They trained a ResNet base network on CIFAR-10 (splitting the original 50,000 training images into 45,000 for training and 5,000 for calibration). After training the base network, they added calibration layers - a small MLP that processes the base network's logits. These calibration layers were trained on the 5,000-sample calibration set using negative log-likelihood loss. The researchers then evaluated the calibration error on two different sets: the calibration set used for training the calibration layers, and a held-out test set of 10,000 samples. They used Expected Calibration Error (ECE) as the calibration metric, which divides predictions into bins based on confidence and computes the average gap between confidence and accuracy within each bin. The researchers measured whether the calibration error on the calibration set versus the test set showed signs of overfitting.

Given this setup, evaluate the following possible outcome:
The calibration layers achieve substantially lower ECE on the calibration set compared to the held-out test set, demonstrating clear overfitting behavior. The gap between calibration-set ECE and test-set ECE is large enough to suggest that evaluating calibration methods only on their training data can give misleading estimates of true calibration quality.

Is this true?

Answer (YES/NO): YES